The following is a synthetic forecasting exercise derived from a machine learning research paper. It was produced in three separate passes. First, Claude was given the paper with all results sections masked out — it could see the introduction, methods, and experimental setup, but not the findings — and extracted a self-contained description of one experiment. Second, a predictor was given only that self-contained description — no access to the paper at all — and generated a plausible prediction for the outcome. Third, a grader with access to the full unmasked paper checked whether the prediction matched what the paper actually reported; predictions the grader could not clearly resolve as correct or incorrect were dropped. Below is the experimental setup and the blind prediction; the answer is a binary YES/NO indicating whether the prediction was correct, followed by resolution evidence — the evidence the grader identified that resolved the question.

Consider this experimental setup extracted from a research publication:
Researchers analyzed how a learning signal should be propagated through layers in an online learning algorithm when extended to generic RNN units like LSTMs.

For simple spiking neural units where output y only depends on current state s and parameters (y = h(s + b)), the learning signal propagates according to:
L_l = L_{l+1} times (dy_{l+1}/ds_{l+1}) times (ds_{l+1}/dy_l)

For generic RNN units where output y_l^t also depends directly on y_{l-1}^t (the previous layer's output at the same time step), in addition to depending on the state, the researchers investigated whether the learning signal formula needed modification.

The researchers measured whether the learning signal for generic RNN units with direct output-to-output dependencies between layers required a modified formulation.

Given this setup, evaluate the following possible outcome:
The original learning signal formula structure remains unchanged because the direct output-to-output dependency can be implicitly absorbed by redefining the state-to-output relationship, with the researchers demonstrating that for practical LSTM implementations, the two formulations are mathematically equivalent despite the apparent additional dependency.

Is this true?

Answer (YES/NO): NO